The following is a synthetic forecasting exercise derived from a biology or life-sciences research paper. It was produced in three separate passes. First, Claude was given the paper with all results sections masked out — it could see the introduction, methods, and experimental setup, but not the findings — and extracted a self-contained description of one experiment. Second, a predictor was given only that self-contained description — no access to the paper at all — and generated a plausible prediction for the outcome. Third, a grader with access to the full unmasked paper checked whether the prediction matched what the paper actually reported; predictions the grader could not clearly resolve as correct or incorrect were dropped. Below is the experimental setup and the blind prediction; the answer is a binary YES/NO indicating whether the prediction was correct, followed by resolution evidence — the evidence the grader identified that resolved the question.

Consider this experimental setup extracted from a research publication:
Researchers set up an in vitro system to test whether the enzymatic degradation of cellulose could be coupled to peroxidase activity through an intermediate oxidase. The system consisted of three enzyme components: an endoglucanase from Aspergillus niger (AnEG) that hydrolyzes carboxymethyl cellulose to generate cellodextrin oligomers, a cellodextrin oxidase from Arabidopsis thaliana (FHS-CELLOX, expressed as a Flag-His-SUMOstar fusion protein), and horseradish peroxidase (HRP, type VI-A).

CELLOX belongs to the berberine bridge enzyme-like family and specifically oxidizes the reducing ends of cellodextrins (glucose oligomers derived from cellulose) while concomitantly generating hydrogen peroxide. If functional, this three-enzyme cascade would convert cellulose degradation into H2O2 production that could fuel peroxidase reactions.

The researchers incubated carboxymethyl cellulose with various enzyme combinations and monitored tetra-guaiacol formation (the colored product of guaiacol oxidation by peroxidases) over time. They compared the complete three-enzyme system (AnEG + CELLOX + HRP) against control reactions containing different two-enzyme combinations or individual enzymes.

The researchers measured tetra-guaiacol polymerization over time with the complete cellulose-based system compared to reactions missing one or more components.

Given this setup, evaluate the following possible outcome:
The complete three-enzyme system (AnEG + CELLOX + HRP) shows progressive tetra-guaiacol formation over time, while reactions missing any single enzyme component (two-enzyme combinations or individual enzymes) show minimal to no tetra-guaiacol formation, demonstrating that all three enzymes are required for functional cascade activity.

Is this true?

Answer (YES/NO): YES